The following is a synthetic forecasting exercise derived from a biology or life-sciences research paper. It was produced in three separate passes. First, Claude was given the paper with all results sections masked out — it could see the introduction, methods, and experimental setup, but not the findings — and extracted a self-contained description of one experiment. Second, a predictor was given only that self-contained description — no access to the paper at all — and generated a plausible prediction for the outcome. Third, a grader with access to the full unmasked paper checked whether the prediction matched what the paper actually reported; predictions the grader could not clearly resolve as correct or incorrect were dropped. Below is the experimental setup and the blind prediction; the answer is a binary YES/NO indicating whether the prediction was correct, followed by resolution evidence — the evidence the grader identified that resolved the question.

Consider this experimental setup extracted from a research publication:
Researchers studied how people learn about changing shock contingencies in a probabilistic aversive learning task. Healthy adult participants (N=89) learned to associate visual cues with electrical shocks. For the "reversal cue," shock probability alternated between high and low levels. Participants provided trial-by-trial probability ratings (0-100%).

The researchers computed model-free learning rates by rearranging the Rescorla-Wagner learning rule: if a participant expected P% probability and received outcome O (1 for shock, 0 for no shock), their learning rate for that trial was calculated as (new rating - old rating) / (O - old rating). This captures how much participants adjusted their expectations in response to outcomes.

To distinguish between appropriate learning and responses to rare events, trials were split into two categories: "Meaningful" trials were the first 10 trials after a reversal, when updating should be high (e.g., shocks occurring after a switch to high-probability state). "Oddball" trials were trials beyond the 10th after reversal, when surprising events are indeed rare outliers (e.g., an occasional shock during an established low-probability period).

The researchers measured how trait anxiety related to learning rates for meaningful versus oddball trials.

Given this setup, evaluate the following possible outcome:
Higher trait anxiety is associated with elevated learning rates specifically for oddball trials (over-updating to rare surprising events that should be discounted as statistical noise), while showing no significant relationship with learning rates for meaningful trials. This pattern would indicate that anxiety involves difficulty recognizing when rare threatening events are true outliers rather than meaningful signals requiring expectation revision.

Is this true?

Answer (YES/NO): NO